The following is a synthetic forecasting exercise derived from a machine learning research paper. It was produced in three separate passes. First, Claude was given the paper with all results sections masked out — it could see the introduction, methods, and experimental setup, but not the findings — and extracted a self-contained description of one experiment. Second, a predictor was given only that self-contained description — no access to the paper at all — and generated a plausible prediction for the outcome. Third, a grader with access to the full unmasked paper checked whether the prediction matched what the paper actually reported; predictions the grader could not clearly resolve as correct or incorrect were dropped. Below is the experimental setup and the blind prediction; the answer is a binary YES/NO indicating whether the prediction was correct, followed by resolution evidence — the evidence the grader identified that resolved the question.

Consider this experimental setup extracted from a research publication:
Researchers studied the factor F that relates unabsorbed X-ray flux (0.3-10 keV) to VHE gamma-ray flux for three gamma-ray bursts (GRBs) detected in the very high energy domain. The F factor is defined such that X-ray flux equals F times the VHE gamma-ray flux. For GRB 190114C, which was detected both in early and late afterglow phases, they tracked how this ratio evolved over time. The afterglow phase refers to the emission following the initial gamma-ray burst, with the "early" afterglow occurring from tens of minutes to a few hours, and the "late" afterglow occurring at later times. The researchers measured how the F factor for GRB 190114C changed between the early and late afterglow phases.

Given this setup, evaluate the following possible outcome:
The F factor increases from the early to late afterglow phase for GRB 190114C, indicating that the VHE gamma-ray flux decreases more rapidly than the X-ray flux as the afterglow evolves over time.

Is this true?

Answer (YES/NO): YES